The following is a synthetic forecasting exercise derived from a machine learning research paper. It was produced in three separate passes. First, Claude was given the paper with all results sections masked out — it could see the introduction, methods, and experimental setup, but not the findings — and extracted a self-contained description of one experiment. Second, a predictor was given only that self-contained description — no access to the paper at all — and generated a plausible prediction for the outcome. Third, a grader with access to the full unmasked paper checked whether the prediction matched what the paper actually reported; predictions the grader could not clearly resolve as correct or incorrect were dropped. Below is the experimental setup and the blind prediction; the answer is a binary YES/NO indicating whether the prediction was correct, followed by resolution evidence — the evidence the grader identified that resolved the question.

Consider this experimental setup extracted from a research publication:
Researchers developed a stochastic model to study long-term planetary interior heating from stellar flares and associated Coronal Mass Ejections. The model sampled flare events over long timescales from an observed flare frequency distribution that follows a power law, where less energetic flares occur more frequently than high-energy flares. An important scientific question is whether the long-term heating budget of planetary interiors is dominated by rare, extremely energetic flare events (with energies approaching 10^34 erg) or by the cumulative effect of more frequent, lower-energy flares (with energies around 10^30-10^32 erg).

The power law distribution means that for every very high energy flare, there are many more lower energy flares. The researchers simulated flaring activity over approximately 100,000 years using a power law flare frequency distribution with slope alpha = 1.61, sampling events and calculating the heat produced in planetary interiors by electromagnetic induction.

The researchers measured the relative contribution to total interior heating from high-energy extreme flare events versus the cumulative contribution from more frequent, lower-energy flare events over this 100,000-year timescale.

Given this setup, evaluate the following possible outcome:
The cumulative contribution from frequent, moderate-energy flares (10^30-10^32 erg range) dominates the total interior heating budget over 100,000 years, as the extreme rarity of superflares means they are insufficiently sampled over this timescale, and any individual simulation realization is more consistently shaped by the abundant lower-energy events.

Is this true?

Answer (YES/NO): YES